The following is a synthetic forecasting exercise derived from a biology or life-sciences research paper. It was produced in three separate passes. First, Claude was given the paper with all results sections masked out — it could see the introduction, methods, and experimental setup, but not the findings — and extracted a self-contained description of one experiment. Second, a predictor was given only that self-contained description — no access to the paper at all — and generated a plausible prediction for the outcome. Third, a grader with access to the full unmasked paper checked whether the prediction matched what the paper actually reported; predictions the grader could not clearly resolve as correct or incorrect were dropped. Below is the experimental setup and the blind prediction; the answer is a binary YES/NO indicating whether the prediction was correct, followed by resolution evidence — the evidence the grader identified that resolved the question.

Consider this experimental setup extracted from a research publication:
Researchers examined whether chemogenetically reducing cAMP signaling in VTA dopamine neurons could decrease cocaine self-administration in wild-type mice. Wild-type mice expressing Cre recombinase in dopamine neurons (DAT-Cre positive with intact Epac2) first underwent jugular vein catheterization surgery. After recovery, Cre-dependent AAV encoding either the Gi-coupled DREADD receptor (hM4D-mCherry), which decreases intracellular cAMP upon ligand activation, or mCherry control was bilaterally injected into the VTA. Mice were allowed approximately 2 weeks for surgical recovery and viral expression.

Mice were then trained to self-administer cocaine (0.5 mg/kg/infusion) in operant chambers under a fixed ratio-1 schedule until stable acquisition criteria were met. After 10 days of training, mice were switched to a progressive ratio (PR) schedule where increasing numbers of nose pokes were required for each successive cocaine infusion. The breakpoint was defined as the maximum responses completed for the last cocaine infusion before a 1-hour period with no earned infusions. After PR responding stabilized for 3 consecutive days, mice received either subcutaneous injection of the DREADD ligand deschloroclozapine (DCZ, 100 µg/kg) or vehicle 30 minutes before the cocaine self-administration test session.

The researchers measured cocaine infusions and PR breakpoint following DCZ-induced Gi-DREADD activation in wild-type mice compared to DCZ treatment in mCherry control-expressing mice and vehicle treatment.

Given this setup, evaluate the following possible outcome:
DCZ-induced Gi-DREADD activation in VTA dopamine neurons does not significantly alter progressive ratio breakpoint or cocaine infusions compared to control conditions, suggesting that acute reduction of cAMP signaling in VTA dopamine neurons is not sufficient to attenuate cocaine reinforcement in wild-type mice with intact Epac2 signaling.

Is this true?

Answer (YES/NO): NO